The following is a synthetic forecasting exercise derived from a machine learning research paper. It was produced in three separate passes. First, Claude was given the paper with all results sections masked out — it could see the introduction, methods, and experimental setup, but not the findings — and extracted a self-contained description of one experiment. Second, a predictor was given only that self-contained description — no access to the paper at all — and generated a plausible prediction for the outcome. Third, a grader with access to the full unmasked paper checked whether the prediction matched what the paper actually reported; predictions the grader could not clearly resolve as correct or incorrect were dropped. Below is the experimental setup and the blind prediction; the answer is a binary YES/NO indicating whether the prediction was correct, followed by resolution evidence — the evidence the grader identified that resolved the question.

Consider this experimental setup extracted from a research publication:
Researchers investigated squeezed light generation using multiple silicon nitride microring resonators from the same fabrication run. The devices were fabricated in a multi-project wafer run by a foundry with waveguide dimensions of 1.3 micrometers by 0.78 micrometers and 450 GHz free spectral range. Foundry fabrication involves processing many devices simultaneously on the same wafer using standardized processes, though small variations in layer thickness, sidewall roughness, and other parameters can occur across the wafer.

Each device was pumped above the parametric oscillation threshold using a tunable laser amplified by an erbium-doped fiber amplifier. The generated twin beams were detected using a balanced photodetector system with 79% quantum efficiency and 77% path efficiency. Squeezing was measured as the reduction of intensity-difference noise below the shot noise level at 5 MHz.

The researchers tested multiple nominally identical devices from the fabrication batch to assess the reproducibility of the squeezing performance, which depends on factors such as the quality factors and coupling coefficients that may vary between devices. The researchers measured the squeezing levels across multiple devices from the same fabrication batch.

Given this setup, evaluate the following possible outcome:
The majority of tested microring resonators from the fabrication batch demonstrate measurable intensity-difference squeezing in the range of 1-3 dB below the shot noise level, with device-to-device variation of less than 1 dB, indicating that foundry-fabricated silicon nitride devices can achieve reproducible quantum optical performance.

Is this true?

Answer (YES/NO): NO